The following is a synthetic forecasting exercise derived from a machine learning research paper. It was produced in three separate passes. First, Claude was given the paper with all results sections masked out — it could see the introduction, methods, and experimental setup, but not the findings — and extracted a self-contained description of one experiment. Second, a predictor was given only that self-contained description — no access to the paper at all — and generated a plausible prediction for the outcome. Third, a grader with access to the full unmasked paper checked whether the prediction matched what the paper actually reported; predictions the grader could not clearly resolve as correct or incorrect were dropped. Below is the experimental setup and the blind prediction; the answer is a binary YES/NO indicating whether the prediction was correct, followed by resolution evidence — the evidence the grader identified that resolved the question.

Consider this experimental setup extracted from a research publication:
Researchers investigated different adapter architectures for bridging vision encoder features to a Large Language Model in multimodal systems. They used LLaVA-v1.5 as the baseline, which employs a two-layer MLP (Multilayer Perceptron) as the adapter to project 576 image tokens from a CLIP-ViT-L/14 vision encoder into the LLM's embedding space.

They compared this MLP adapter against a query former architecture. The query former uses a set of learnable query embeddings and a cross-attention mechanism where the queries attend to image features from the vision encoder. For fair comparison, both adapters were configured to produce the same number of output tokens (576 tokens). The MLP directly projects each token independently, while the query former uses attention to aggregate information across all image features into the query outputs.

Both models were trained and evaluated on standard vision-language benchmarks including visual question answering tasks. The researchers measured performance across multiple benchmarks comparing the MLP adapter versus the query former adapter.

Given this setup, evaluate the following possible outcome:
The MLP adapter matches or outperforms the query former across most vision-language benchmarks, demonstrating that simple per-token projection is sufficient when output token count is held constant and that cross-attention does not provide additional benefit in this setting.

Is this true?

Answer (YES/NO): NO